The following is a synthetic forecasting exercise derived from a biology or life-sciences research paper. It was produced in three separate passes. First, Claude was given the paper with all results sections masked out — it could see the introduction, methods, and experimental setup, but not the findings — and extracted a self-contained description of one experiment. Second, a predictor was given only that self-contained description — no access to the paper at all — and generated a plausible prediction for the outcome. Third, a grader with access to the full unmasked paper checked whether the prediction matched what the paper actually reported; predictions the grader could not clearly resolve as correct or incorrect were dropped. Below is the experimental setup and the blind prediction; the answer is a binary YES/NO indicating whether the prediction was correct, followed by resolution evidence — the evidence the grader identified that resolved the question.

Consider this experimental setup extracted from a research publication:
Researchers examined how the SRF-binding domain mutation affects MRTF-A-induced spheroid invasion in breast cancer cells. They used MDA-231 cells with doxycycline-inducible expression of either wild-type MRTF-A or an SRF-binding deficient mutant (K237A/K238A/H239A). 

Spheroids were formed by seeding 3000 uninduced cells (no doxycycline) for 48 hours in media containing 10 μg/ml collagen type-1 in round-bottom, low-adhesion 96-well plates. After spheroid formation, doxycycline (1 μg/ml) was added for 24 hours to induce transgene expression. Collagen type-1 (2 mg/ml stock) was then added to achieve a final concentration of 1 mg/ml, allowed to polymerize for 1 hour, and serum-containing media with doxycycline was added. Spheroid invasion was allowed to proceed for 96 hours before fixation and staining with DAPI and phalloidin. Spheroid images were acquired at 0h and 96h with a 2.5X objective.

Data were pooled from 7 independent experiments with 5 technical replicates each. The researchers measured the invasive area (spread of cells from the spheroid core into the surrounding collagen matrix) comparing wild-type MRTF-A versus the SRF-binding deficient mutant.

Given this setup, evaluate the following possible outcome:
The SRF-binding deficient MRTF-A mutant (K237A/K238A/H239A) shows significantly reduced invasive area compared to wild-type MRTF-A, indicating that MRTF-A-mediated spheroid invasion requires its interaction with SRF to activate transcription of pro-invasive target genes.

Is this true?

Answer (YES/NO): YES